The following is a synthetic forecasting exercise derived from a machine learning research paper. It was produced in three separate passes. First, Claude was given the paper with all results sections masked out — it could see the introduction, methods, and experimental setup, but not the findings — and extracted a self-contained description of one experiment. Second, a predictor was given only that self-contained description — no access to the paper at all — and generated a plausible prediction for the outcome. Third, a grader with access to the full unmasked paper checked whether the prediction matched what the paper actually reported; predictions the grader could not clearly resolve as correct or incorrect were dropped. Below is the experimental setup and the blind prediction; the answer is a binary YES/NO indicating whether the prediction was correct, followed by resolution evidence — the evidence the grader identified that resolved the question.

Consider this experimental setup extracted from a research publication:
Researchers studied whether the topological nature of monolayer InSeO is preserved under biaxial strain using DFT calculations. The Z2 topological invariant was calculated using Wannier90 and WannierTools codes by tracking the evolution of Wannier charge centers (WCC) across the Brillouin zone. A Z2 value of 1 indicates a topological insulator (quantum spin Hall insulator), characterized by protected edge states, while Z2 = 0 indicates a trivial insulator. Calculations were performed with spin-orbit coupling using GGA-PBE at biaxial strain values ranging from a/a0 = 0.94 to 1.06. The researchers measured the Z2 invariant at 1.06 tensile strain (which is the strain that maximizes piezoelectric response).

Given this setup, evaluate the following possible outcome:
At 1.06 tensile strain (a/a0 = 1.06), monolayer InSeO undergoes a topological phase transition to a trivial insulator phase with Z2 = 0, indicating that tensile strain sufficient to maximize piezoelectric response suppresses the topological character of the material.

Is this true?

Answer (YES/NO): NO